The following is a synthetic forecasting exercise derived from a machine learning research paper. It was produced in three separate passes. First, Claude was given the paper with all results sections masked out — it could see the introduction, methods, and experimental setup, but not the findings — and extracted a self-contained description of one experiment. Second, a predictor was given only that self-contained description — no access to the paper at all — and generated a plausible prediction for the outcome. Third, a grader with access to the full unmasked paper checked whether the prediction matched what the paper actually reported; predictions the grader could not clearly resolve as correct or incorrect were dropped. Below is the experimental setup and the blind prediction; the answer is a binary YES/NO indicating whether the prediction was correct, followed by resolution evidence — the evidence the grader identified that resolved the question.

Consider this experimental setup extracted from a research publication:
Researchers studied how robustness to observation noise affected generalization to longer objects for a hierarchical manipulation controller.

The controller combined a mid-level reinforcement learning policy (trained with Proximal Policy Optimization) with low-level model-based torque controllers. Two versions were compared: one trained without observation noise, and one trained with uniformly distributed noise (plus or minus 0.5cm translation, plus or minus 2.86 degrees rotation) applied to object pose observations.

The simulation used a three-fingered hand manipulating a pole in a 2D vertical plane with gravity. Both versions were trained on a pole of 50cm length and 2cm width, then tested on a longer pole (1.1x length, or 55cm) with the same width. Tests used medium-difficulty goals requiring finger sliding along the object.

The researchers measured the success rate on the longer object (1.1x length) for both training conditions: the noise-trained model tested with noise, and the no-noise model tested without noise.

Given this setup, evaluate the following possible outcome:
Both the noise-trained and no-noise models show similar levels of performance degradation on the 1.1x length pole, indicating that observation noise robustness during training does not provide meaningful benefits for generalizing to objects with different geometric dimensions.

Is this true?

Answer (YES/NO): YES